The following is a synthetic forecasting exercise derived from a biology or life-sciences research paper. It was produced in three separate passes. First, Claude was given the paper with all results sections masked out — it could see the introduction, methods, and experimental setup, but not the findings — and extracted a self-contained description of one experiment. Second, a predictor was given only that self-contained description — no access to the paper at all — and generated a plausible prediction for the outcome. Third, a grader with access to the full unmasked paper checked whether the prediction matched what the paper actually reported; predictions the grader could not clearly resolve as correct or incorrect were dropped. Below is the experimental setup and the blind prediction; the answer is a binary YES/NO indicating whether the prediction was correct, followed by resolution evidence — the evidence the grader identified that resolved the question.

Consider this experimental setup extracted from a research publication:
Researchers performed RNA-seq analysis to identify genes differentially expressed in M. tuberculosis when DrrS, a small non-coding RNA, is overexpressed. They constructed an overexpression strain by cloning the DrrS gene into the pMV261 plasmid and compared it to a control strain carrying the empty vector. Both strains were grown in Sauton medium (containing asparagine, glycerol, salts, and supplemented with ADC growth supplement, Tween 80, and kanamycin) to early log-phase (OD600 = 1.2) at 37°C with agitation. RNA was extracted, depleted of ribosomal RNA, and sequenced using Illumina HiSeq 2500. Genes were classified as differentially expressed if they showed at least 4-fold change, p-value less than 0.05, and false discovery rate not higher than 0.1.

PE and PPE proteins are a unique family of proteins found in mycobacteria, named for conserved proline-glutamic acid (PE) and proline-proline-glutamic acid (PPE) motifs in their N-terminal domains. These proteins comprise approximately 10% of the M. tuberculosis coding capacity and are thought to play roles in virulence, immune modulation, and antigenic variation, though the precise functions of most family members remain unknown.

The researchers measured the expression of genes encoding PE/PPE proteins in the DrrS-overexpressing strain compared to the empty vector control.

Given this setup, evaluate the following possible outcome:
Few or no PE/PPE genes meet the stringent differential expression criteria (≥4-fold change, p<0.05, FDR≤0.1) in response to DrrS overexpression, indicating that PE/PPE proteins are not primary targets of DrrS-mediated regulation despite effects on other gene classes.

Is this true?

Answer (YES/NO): NO